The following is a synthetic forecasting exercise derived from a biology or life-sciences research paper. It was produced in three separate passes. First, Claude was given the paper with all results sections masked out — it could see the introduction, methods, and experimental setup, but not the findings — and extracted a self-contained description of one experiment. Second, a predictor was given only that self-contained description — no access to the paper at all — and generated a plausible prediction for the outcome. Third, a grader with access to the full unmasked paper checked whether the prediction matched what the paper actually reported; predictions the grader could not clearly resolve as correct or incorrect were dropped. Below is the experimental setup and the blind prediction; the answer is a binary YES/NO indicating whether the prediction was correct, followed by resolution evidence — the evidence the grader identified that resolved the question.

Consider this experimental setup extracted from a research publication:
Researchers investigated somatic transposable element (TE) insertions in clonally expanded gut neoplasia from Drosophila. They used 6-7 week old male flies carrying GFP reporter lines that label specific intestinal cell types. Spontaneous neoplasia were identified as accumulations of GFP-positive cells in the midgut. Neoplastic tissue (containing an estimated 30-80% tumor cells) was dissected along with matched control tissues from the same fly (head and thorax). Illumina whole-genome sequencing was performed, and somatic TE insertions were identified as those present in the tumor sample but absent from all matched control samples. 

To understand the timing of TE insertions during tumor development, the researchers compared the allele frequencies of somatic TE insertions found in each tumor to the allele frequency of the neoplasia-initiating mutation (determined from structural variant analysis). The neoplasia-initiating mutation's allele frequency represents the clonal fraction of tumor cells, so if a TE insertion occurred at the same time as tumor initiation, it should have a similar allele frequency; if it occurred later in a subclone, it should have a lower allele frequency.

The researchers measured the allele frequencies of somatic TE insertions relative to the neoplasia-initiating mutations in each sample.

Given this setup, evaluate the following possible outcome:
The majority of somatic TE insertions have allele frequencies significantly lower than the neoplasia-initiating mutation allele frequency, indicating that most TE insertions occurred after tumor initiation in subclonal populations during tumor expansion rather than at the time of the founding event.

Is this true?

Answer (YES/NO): NO